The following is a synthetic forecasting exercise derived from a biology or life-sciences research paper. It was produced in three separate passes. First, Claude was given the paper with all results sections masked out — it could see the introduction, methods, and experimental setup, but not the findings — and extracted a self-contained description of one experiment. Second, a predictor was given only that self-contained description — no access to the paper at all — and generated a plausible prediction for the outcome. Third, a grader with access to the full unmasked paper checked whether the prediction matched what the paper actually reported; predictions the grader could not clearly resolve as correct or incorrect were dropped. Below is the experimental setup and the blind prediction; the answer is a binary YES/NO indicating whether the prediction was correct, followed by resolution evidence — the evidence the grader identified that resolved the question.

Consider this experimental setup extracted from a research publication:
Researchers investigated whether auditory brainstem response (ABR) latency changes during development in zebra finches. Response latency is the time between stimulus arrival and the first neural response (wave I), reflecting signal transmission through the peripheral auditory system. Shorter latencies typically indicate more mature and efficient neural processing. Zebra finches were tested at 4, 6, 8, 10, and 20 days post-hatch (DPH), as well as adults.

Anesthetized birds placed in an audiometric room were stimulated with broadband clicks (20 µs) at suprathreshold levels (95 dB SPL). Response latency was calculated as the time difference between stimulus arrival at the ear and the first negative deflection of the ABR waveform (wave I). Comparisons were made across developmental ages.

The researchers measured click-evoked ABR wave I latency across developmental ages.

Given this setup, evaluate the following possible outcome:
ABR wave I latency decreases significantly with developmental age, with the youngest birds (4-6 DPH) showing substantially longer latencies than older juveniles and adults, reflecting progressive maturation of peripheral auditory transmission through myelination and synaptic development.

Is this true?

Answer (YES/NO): YES